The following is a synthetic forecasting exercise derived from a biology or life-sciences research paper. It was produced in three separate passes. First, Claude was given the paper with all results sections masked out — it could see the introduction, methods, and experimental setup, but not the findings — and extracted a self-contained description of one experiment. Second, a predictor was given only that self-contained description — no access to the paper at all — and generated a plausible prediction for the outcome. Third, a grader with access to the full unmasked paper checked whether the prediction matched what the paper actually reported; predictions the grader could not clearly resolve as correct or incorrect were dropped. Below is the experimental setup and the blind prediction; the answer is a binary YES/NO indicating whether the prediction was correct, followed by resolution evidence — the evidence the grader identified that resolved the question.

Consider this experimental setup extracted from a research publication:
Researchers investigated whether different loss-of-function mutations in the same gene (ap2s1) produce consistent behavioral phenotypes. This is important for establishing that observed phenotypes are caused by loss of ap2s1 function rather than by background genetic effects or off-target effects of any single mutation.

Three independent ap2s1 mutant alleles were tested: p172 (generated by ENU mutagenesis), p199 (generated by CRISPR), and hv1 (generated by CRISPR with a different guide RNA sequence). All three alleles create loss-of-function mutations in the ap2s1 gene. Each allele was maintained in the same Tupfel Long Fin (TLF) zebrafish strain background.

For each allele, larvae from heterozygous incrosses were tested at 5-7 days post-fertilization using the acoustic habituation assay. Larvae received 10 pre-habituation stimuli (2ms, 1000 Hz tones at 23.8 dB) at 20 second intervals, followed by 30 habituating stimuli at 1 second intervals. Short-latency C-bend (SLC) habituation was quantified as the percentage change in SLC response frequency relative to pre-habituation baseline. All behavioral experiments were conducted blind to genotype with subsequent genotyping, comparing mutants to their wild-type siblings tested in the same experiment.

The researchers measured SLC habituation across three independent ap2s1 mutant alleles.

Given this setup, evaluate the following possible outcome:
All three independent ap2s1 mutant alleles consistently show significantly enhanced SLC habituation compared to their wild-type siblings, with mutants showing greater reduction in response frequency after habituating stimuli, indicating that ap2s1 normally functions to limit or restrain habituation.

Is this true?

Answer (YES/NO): NO